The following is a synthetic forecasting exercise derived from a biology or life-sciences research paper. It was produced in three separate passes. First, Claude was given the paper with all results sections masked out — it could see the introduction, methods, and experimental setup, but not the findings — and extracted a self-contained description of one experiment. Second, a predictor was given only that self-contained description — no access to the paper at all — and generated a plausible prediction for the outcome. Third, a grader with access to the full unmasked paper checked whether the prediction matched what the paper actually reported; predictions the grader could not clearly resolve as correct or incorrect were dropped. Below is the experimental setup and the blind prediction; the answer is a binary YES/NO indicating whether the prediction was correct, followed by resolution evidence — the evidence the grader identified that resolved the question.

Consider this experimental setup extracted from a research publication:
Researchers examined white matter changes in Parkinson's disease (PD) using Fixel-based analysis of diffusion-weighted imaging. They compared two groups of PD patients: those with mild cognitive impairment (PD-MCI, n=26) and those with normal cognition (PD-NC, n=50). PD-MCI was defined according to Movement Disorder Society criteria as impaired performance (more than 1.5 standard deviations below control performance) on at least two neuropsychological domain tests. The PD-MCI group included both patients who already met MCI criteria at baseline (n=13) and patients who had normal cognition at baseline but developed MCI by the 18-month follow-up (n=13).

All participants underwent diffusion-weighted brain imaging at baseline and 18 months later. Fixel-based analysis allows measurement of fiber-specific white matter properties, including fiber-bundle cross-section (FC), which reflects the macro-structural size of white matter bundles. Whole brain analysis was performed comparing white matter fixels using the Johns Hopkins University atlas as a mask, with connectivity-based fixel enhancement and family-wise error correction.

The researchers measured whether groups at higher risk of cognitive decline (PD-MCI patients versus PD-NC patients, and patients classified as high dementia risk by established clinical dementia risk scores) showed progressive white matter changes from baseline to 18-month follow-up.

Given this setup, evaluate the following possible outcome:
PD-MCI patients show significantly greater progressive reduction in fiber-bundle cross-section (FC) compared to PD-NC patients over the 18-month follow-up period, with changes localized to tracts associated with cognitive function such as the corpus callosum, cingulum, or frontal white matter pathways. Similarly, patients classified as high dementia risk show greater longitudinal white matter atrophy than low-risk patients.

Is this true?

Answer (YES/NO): NO